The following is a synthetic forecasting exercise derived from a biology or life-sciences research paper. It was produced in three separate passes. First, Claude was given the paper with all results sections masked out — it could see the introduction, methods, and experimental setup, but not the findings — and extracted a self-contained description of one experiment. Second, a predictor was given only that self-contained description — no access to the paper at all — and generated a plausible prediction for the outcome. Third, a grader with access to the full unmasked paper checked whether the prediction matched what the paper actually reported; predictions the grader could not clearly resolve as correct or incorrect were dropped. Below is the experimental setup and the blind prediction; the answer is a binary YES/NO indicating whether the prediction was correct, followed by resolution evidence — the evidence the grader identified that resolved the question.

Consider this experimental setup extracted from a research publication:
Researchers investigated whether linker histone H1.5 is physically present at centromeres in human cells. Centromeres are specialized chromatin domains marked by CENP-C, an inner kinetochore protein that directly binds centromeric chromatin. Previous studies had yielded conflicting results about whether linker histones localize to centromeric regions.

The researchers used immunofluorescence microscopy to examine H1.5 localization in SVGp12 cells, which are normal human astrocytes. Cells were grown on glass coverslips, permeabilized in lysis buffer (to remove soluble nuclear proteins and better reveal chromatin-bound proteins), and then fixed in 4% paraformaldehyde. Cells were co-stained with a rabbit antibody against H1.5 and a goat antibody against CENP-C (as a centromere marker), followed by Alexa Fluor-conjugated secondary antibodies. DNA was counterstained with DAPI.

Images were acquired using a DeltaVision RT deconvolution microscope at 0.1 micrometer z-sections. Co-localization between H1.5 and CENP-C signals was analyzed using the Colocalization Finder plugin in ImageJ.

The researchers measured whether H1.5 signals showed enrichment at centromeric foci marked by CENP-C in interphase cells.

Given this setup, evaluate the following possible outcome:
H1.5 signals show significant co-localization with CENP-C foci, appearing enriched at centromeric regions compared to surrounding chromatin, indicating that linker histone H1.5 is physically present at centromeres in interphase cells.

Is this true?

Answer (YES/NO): YES